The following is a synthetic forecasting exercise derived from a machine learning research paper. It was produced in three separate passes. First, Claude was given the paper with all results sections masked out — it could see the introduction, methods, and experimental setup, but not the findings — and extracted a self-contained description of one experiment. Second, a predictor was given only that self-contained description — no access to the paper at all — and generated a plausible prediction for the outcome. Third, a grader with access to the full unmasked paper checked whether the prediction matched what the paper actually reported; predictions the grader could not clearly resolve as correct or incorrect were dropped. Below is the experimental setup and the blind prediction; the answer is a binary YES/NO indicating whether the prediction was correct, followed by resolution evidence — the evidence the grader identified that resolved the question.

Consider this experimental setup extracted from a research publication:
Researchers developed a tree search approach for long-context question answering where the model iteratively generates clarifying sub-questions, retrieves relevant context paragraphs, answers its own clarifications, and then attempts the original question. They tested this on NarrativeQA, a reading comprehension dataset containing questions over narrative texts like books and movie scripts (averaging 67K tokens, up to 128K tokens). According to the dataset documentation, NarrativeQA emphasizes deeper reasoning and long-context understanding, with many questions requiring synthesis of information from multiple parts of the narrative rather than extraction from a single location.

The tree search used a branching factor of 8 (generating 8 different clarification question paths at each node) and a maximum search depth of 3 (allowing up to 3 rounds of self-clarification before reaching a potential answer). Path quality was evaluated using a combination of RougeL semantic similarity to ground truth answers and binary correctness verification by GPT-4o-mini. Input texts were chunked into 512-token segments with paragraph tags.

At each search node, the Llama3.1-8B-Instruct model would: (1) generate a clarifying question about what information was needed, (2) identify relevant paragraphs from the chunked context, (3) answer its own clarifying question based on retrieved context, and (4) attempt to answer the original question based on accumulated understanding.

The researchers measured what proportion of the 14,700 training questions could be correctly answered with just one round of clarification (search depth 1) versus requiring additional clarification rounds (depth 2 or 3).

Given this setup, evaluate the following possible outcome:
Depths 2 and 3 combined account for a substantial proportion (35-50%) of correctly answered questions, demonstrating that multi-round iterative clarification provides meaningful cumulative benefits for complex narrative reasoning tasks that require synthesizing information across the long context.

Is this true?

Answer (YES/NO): NO